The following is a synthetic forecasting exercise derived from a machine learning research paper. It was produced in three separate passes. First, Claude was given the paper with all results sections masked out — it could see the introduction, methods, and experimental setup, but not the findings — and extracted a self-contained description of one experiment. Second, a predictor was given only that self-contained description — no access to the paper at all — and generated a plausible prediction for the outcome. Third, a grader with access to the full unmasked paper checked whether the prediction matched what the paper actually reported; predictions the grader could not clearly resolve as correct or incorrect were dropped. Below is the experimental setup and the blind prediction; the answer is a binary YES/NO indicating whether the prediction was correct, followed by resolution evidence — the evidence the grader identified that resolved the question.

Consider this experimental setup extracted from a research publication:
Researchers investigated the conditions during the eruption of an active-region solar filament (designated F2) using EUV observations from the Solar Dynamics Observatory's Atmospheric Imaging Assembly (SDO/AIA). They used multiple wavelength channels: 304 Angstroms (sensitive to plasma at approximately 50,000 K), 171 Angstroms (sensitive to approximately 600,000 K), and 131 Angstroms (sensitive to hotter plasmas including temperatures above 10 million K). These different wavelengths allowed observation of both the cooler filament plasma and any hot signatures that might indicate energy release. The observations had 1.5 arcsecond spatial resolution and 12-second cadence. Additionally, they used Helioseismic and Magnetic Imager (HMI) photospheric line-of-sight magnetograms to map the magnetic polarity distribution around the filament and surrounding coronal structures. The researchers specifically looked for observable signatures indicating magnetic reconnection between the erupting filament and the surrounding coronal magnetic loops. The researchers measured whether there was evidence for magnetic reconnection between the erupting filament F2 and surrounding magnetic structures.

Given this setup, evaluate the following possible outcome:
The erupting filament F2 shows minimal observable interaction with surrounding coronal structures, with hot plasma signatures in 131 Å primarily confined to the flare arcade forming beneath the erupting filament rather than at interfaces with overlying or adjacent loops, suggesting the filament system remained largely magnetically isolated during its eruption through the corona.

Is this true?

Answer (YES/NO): NO